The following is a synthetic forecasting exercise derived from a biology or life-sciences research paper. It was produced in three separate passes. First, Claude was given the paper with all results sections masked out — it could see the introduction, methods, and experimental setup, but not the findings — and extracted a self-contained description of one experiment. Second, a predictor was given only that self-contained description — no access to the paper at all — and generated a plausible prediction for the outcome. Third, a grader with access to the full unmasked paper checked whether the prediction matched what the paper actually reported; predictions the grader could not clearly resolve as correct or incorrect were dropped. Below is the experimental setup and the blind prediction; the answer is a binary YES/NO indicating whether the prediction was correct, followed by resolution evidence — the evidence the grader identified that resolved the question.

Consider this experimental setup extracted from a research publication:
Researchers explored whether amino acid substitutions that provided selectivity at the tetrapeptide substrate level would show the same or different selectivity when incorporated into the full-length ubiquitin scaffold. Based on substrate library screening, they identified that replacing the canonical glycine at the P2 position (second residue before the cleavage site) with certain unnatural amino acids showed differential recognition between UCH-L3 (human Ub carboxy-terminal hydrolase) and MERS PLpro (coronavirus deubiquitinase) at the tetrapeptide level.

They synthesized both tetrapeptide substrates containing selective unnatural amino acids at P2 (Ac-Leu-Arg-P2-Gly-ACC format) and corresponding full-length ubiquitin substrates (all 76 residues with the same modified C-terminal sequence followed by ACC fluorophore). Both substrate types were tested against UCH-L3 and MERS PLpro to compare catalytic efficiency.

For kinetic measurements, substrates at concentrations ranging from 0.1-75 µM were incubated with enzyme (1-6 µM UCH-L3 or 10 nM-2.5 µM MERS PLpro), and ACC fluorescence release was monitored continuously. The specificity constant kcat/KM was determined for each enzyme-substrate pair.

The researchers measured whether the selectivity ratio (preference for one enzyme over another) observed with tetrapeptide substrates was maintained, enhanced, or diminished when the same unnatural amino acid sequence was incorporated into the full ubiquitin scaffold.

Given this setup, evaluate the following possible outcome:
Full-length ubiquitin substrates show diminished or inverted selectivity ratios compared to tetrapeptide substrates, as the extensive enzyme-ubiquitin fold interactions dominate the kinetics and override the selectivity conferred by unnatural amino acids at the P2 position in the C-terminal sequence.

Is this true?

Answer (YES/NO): NO